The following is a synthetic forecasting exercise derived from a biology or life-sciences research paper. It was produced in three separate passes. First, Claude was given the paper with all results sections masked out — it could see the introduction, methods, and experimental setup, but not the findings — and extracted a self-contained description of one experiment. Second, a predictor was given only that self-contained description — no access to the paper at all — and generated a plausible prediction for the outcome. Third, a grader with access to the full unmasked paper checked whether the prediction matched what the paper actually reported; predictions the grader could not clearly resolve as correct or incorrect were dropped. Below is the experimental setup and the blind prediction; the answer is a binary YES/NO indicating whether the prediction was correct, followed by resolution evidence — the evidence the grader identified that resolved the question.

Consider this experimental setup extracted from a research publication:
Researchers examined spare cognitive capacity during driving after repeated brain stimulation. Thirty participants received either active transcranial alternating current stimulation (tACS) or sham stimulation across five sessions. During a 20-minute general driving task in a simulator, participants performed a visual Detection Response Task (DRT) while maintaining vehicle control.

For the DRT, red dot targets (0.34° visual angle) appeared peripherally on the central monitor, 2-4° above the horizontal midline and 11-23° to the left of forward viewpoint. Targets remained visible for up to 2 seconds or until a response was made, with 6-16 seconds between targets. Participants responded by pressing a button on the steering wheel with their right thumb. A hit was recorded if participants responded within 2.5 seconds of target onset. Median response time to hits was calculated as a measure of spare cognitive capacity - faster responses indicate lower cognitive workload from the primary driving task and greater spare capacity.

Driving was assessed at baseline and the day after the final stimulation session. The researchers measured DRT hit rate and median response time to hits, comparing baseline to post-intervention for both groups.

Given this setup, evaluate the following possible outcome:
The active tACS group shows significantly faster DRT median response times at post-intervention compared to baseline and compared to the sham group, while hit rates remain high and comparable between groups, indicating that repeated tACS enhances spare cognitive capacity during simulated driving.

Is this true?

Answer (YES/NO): YES